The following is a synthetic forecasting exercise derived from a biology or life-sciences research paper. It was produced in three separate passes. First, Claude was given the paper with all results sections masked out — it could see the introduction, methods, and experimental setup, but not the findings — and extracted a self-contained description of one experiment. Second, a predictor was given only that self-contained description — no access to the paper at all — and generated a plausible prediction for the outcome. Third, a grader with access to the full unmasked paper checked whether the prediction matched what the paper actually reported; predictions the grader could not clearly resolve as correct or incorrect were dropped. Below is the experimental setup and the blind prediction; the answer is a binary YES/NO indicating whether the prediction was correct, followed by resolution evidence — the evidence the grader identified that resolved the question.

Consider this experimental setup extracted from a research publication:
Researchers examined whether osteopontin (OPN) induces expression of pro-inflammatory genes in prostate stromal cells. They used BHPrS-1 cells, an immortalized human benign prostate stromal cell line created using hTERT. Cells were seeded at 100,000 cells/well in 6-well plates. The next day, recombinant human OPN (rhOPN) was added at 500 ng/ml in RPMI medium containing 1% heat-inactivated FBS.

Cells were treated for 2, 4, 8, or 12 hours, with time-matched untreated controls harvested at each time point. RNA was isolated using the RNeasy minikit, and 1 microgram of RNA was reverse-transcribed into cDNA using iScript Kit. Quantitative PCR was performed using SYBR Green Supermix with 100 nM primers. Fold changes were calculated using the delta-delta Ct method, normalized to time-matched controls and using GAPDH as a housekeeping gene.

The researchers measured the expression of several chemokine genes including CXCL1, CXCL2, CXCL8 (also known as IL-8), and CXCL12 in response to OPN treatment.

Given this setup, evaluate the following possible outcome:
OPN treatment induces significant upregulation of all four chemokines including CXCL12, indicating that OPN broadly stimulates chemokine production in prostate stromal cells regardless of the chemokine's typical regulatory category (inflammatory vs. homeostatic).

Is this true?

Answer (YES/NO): NO